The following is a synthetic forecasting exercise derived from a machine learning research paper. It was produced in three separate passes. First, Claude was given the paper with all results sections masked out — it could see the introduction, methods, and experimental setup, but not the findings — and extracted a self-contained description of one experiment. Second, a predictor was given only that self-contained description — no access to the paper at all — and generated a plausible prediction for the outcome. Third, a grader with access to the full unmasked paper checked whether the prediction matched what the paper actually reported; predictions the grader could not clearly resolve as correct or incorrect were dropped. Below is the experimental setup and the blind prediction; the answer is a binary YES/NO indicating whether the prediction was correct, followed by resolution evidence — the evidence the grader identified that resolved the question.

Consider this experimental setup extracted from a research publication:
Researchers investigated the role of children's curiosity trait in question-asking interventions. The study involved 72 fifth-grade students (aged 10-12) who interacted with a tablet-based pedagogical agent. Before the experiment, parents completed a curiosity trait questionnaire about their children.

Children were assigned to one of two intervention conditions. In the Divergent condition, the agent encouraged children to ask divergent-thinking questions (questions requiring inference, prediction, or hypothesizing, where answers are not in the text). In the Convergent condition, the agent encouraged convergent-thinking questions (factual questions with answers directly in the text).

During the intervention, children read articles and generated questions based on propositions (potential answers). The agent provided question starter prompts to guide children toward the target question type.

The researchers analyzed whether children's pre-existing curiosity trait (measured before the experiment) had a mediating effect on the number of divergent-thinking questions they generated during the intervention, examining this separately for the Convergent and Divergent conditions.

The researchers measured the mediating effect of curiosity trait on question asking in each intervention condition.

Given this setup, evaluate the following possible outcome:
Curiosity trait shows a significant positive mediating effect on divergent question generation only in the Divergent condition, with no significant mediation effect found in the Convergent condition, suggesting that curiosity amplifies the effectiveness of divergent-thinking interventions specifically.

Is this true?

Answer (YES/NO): YES